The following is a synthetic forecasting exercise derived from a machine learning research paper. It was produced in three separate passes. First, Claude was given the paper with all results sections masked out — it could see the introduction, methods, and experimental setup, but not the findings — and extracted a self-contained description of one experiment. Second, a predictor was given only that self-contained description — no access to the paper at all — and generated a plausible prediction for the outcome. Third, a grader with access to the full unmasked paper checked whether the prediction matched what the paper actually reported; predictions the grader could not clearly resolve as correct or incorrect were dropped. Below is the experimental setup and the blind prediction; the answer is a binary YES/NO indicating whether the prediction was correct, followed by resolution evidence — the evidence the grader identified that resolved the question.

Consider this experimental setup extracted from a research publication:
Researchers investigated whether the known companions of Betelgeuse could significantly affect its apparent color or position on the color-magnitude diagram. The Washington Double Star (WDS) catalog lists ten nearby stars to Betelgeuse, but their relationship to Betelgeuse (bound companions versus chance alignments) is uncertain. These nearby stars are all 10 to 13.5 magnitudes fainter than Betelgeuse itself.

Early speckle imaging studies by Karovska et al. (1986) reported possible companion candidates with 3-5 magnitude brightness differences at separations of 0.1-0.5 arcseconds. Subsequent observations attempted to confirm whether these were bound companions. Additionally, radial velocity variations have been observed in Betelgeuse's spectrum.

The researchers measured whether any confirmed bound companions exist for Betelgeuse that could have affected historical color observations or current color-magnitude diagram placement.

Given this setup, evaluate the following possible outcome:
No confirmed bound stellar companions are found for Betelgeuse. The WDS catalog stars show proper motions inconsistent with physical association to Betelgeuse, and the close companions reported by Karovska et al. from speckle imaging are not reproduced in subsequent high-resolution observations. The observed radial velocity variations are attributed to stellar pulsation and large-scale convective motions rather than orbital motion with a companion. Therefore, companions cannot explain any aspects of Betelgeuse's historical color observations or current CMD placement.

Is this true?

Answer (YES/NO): YES